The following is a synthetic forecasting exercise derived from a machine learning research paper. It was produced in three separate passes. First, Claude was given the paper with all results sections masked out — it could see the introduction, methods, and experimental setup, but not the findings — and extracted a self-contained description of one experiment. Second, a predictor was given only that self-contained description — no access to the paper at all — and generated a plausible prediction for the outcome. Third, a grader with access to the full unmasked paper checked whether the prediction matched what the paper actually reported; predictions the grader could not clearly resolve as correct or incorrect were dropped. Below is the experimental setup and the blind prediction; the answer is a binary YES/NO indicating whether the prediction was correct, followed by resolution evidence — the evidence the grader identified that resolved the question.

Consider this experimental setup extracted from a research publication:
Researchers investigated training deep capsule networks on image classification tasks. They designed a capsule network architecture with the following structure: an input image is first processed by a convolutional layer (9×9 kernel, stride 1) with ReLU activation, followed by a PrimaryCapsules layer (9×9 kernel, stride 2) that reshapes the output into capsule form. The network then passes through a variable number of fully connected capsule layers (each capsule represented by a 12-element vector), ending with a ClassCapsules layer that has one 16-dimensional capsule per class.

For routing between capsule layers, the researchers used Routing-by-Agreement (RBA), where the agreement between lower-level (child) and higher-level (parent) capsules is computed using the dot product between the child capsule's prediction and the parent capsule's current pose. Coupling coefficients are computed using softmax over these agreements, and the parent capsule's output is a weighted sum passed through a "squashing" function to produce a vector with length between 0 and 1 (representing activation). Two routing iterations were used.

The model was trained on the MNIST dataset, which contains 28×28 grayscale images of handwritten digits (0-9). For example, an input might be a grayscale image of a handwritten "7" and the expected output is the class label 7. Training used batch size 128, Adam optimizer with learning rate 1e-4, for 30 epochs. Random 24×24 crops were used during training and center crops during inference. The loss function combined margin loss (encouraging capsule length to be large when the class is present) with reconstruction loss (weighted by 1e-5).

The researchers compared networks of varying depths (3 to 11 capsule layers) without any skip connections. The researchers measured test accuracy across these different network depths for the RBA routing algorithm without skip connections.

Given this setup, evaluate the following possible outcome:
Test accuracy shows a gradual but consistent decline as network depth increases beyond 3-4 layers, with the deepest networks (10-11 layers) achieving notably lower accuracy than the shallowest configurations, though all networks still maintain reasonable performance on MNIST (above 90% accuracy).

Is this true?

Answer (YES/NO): NO